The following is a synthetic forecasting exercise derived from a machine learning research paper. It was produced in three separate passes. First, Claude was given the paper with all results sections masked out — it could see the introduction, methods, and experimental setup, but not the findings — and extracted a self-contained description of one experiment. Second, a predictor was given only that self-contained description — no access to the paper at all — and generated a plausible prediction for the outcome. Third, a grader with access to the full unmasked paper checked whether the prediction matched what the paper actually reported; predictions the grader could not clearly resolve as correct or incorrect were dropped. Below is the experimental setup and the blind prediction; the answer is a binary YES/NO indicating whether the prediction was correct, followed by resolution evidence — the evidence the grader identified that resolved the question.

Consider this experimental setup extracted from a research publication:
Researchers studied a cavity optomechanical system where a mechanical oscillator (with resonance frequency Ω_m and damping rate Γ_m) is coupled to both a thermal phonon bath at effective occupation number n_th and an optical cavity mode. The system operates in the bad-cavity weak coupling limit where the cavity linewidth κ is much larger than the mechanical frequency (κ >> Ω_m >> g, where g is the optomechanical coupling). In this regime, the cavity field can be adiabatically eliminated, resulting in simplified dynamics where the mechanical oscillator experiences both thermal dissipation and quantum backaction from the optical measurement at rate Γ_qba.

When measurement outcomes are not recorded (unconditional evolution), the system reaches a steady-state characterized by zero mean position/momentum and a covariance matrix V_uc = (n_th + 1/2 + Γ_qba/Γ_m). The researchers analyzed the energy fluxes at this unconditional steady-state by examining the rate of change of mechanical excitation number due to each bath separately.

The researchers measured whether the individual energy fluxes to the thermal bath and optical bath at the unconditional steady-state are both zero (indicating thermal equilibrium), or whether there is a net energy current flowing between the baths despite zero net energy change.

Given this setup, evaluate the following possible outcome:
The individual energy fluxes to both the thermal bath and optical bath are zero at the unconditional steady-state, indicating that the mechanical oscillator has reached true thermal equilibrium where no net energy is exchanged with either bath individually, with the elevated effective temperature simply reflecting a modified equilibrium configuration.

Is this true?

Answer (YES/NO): NO